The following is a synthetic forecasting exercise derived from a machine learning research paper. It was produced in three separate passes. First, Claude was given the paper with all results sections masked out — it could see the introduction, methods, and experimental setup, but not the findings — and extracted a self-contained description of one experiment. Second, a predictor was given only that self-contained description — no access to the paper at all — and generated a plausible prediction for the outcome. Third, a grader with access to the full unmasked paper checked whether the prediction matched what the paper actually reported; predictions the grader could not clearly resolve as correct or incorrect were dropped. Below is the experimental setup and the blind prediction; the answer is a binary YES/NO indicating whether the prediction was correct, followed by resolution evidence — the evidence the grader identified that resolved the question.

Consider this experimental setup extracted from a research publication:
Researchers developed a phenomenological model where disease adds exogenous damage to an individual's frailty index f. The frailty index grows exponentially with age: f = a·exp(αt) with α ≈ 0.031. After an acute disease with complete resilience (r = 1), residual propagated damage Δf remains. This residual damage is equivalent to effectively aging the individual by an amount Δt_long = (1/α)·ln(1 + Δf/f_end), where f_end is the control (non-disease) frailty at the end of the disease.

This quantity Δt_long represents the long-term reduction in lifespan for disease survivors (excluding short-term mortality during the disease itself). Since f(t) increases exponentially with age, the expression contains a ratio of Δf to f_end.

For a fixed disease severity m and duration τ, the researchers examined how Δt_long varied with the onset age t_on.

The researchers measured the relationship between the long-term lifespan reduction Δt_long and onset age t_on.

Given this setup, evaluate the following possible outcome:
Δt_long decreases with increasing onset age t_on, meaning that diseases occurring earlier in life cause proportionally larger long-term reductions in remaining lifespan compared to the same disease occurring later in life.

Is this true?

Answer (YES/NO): YES